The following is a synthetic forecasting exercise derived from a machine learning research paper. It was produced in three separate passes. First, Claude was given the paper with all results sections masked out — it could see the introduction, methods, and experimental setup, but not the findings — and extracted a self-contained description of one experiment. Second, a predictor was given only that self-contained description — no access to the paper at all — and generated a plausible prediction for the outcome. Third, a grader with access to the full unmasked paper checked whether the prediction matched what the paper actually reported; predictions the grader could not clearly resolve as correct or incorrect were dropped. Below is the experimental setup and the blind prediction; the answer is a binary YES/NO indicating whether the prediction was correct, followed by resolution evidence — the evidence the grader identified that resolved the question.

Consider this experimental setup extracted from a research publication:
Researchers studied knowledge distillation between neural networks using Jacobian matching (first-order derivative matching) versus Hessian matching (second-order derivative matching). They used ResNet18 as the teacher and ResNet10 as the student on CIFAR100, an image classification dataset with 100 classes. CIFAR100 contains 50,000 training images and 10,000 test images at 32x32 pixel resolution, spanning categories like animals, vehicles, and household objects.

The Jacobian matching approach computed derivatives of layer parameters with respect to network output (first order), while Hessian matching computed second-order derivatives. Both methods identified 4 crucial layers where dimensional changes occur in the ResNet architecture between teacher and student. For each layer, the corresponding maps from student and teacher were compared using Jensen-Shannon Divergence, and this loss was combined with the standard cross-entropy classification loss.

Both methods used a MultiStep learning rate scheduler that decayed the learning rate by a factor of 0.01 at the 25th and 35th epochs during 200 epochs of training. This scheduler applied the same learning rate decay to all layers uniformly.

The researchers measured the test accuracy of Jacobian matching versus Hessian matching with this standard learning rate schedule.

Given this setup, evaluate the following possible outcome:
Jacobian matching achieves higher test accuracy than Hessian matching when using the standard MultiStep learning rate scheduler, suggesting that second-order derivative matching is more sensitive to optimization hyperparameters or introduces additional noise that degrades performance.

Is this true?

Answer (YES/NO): YES